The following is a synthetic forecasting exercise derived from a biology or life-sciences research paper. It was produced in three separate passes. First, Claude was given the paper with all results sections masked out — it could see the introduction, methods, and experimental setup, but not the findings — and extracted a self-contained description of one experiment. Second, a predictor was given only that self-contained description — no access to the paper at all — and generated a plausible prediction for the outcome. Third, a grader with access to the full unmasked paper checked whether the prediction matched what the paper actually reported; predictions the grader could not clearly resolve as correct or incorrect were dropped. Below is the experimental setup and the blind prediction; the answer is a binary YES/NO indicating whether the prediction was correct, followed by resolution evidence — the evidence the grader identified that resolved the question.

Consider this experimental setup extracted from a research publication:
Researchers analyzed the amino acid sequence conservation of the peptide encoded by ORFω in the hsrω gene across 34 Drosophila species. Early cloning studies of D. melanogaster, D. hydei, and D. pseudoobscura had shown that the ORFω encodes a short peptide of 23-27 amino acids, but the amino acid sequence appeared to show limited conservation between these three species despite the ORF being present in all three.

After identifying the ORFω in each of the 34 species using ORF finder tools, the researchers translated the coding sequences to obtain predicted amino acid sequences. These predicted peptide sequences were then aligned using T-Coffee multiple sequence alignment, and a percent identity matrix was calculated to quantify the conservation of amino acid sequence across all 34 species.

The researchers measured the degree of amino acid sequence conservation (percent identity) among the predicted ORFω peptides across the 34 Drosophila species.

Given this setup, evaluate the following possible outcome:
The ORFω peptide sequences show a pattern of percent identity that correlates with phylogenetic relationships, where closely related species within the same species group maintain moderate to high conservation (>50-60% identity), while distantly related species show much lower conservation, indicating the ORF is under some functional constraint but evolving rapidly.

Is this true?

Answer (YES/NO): YES